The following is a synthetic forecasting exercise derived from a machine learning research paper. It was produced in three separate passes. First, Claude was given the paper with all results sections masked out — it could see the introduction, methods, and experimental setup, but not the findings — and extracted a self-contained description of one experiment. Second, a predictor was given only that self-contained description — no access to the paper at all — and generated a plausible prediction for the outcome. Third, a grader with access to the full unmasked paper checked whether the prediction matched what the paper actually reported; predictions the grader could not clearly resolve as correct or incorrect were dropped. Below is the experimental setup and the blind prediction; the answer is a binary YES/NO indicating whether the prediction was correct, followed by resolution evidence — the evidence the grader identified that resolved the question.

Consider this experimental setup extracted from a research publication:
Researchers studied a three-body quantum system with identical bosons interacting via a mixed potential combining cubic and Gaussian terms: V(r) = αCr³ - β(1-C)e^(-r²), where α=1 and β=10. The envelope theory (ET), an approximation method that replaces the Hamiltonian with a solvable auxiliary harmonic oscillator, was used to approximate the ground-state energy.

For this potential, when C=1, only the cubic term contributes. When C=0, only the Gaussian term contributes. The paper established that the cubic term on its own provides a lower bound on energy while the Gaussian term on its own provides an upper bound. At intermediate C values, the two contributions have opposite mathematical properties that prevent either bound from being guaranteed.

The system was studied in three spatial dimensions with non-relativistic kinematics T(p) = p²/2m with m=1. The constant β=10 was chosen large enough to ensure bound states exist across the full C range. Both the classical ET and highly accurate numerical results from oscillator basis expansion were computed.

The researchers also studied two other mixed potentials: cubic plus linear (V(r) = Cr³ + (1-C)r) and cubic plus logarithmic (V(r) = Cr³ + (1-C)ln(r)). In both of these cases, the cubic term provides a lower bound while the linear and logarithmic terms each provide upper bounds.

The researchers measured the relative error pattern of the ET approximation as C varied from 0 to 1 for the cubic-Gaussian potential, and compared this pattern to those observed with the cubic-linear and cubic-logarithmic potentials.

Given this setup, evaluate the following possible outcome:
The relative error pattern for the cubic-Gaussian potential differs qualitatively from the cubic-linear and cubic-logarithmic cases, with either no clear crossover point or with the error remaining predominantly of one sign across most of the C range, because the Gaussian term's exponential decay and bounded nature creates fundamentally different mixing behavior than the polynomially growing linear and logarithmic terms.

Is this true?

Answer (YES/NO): NO